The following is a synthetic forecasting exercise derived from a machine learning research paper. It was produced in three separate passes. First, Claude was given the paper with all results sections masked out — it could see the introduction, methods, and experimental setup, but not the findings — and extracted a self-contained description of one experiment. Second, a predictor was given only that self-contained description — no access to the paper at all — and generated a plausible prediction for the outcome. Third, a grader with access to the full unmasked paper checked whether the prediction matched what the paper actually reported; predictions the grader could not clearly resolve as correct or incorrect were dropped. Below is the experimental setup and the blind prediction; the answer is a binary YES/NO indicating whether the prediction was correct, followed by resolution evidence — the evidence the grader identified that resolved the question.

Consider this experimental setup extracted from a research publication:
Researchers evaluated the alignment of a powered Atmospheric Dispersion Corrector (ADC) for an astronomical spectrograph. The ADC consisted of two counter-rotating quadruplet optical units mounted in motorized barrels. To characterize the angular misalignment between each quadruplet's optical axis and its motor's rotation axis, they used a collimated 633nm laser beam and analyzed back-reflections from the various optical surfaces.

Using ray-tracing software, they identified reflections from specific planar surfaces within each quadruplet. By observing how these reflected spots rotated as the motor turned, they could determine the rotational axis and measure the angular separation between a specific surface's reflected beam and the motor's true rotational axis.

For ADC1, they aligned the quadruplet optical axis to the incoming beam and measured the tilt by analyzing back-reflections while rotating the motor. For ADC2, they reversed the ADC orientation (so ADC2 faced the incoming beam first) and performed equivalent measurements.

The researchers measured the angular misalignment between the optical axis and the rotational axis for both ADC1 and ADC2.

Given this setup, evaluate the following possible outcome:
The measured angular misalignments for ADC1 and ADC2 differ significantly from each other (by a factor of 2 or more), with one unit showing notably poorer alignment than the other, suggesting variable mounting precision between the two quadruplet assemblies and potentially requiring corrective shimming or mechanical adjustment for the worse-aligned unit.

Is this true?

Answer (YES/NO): NO